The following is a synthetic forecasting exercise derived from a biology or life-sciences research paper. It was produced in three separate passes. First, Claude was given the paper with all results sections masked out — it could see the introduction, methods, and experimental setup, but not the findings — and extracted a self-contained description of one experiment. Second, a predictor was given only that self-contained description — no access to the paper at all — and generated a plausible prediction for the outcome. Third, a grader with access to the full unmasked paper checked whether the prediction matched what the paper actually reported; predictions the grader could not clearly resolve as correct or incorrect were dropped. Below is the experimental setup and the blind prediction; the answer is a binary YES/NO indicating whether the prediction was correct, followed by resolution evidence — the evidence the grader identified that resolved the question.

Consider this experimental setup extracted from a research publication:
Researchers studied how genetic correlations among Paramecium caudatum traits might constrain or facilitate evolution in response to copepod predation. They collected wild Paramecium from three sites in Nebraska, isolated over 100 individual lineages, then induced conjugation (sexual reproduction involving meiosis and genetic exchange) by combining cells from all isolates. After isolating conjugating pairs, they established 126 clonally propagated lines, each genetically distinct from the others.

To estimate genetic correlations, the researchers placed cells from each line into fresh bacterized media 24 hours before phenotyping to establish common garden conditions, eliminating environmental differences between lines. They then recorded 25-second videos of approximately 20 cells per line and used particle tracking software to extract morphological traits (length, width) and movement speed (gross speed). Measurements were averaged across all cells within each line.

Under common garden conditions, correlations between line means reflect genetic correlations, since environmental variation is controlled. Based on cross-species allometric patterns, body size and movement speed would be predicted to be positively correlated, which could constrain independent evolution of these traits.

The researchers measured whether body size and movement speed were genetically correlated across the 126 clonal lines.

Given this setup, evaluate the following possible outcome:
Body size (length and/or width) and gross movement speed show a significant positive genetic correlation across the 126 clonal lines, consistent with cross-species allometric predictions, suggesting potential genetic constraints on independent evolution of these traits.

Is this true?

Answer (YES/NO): NO